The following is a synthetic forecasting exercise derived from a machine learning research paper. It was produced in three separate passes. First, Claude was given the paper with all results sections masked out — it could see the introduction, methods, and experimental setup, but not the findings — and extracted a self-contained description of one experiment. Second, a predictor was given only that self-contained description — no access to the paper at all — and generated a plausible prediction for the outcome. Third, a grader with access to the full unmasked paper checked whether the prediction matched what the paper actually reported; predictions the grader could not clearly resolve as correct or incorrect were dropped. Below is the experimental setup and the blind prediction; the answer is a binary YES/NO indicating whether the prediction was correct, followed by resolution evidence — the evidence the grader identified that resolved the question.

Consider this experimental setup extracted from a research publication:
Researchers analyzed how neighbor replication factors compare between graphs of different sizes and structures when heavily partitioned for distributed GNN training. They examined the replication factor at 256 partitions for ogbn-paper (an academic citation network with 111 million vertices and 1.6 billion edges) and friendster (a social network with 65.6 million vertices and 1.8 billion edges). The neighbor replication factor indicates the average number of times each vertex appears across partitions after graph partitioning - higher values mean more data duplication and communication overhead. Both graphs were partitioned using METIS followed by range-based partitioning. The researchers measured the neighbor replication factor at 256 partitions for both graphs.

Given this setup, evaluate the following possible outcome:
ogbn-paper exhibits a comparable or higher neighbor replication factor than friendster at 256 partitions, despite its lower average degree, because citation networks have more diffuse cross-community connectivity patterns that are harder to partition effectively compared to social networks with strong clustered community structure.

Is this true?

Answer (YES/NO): NO